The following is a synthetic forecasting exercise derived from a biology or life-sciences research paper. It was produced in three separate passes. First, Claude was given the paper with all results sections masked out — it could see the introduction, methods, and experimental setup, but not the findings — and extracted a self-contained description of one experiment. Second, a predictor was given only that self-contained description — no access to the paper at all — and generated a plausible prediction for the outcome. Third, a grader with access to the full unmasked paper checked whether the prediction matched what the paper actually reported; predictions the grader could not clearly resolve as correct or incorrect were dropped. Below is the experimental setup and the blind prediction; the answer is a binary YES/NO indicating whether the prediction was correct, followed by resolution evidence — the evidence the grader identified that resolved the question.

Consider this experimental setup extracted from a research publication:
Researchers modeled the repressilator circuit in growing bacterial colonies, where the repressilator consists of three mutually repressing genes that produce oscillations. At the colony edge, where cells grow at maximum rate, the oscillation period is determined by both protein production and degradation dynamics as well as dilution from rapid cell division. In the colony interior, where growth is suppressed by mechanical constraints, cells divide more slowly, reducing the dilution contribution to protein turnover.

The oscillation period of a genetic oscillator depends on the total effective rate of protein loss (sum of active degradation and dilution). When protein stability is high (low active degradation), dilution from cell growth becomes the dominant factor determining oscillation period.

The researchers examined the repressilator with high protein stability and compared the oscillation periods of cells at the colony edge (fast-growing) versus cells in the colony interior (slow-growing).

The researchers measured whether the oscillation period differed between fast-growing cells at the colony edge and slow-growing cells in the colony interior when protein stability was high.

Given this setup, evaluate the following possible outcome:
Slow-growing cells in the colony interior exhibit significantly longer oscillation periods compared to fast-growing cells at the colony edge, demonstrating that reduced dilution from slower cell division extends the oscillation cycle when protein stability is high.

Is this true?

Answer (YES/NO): YES